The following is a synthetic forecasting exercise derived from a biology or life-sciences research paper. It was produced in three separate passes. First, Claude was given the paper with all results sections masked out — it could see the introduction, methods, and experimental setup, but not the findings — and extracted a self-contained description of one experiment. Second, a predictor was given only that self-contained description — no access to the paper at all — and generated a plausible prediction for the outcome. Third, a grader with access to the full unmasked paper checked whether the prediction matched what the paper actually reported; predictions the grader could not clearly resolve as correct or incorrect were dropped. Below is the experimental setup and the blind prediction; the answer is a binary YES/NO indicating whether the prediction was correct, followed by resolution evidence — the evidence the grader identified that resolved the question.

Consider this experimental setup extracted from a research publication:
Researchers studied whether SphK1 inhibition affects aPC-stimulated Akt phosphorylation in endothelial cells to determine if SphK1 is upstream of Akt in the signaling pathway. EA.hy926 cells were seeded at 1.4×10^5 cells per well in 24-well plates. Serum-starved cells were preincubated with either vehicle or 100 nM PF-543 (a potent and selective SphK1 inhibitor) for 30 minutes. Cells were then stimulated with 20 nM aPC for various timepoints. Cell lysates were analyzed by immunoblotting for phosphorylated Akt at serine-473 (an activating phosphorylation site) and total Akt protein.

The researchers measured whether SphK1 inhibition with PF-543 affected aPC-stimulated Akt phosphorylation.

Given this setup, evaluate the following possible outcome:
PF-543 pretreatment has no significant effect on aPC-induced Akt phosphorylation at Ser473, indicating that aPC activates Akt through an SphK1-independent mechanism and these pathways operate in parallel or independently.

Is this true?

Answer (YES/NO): NO